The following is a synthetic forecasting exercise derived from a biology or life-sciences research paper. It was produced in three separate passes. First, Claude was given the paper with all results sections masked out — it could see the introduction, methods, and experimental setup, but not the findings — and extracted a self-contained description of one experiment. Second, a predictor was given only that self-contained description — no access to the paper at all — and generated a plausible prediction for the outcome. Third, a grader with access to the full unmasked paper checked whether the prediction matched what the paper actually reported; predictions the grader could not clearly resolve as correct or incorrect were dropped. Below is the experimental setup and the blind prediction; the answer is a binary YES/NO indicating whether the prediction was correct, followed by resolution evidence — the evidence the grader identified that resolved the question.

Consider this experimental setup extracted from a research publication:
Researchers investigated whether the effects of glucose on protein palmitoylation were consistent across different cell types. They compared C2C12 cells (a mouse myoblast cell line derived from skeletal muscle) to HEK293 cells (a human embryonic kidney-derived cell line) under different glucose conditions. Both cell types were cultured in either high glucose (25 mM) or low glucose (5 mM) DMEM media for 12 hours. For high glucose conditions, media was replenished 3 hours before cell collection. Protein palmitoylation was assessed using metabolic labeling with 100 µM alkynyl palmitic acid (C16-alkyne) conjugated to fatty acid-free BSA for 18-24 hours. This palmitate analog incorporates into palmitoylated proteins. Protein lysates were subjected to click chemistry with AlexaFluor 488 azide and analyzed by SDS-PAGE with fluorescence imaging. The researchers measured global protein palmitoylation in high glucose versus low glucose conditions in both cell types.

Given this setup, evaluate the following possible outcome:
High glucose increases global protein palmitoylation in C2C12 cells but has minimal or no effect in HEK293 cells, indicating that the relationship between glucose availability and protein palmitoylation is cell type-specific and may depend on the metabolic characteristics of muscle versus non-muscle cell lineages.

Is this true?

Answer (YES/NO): NO